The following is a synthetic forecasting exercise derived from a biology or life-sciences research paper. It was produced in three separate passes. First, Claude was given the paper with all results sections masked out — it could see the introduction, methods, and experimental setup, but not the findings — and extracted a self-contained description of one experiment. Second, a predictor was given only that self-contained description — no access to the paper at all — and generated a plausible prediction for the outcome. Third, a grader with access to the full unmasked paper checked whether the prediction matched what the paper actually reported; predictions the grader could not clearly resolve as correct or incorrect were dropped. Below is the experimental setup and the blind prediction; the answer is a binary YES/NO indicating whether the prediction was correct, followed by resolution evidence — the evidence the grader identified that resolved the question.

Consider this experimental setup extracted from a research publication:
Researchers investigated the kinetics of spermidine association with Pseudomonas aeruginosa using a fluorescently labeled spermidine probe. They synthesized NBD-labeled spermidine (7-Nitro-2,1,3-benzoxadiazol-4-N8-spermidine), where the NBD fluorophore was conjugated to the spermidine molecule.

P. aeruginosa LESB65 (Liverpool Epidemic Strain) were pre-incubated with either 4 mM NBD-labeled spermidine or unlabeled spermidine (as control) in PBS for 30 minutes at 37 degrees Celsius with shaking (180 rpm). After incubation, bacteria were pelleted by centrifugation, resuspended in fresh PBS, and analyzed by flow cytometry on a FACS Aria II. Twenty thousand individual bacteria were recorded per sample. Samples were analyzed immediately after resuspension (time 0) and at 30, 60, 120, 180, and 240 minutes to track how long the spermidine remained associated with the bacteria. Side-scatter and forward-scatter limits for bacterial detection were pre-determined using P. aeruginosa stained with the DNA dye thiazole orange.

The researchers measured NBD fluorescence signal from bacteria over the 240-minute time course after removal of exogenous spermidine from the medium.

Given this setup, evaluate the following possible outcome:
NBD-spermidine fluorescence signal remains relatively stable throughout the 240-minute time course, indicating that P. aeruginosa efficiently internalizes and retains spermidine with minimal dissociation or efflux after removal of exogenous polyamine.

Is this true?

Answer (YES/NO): NO